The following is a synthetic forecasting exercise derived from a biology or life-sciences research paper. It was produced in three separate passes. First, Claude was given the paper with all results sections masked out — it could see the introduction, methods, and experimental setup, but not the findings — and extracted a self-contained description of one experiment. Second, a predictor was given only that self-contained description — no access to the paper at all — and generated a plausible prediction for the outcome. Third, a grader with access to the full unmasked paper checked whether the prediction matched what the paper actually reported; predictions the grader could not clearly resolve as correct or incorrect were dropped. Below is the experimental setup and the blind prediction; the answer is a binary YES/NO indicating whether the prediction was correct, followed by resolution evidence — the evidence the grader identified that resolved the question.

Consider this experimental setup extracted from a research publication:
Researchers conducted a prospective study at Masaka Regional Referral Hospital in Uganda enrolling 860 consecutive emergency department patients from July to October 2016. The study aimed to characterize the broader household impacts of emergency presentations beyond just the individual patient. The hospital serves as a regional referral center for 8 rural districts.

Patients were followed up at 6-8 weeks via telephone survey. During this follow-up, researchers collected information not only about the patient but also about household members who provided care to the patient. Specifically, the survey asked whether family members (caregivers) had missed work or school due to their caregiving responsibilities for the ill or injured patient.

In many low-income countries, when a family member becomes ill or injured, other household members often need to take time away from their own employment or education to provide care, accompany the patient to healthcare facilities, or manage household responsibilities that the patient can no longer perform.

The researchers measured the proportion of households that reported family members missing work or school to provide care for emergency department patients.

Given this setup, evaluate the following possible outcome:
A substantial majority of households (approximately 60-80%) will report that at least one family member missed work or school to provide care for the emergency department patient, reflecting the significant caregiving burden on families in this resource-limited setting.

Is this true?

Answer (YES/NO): NO